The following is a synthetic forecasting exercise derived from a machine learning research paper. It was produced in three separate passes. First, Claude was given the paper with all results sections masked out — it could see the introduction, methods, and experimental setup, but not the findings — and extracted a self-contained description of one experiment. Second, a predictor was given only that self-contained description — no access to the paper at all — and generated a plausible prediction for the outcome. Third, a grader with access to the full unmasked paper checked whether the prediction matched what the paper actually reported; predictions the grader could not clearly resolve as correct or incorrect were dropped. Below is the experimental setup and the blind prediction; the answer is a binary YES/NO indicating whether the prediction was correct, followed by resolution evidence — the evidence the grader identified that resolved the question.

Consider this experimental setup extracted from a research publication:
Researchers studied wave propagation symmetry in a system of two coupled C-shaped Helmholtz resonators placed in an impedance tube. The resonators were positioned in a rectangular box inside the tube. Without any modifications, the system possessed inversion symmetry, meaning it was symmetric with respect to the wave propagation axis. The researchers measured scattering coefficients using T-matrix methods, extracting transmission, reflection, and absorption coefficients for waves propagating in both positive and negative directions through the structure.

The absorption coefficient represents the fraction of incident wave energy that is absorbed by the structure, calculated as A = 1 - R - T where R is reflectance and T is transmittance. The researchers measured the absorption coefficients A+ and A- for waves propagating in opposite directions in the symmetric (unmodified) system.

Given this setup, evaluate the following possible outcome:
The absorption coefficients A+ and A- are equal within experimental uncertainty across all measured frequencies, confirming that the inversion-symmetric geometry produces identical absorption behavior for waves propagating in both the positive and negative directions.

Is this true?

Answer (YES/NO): NO